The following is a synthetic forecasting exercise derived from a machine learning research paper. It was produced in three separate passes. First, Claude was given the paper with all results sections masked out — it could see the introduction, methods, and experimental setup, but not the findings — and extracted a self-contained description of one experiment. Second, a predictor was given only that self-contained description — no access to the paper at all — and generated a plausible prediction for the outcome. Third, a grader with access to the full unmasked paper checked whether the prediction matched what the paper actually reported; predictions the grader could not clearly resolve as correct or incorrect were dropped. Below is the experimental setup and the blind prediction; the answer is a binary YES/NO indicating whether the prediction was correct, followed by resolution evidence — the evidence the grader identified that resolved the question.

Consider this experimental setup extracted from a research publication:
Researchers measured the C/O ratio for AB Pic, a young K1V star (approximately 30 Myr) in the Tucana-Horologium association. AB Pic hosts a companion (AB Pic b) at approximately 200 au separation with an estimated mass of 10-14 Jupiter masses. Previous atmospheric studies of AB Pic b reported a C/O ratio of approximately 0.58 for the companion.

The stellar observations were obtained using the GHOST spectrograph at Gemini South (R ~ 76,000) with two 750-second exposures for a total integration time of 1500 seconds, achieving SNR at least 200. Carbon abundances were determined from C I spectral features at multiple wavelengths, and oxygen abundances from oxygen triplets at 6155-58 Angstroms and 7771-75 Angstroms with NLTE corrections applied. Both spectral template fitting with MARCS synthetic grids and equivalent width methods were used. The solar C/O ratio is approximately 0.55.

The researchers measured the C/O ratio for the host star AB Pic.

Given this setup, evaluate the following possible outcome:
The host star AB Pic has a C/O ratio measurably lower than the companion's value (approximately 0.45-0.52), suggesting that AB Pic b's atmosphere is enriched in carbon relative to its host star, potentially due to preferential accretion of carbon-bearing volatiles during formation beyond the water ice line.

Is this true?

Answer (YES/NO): NO